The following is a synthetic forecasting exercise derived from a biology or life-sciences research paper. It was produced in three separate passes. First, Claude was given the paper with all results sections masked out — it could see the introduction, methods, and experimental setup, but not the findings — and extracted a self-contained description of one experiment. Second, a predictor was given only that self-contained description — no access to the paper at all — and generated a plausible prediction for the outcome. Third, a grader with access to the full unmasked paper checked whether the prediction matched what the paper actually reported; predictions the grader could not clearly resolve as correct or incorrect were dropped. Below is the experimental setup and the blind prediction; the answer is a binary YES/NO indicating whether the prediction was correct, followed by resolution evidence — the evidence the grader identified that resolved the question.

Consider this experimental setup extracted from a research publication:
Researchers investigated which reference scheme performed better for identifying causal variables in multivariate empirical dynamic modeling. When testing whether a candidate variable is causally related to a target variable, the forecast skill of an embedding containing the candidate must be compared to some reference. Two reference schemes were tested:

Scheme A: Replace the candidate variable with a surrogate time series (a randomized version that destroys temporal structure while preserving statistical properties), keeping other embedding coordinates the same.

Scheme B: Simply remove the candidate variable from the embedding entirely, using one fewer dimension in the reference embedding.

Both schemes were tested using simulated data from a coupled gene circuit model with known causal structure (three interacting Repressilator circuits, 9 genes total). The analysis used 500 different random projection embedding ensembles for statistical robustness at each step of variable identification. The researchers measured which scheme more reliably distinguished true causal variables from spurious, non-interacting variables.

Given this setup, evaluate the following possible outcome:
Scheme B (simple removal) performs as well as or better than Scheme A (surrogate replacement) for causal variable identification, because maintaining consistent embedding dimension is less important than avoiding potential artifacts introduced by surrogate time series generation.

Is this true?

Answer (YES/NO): NO